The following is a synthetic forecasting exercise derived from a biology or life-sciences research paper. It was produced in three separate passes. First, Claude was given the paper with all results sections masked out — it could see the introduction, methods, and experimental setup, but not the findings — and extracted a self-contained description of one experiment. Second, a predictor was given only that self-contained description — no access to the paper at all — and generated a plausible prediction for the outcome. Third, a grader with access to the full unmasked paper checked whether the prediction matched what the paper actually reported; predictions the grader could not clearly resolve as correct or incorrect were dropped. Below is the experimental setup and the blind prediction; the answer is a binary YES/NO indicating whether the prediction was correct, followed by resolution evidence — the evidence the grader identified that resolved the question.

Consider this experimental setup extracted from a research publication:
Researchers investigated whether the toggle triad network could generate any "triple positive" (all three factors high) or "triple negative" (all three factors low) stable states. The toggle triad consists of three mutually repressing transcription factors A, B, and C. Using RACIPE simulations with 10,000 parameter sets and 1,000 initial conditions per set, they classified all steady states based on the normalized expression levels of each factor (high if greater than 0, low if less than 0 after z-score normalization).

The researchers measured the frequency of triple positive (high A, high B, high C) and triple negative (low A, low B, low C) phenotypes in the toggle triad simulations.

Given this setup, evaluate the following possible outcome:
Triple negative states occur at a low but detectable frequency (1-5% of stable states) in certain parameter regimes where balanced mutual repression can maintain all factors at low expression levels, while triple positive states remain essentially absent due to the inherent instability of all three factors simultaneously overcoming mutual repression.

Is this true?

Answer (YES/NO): NO